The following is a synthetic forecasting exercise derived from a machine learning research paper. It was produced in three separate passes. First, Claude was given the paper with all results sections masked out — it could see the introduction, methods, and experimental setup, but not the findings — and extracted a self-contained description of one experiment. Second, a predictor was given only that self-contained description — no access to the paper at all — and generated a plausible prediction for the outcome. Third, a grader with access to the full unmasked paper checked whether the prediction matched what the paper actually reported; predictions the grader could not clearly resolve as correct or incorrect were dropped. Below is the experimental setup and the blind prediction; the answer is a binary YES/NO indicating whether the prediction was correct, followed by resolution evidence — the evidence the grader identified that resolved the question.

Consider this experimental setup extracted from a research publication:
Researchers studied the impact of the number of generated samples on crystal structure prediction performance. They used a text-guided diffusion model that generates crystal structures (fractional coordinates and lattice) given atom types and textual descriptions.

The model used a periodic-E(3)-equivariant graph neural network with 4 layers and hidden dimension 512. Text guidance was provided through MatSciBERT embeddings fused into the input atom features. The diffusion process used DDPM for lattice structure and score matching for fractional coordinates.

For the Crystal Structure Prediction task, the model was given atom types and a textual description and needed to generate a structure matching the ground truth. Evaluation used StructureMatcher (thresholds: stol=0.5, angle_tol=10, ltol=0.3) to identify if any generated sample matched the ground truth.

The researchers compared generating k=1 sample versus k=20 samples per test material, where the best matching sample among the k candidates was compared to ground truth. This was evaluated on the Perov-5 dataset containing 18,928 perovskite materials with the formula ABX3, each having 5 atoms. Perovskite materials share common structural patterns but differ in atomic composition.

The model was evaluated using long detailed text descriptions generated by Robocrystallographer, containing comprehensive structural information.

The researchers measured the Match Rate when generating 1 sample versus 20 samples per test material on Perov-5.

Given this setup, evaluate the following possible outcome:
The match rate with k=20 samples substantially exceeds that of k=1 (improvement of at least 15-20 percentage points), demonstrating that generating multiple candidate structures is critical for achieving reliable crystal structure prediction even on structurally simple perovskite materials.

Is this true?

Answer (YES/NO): NO